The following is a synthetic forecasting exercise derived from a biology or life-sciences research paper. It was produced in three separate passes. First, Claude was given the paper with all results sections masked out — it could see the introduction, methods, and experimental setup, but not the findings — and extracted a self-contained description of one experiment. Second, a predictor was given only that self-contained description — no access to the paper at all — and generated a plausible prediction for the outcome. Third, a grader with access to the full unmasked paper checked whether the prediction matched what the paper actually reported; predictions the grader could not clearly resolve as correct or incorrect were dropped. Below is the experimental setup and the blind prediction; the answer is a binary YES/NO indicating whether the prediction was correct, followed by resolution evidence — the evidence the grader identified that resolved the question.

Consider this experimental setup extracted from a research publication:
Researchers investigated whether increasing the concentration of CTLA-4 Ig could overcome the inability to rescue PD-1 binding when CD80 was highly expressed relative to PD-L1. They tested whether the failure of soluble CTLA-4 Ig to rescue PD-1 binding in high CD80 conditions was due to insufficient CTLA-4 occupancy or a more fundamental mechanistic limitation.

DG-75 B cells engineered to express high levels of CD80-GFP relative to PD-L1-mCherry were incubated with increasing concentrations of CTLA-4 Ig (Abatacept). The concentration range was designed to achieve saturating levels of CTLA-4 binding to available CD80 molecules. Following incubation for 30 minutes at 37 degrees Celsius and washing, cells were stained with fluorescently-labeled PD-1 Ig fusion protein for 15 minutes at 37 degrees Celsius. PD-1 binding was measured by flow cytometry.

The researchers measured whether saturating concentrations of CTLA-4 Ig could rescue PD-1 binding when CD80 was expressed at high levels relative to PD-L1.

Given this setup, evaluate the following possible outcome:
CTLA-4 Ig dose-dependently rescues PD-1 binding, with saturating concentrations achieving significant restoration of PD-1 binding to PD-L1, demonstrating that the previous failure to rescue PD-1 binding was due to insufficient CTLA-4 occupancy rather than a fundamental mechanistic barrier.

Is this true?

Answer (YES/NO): NO